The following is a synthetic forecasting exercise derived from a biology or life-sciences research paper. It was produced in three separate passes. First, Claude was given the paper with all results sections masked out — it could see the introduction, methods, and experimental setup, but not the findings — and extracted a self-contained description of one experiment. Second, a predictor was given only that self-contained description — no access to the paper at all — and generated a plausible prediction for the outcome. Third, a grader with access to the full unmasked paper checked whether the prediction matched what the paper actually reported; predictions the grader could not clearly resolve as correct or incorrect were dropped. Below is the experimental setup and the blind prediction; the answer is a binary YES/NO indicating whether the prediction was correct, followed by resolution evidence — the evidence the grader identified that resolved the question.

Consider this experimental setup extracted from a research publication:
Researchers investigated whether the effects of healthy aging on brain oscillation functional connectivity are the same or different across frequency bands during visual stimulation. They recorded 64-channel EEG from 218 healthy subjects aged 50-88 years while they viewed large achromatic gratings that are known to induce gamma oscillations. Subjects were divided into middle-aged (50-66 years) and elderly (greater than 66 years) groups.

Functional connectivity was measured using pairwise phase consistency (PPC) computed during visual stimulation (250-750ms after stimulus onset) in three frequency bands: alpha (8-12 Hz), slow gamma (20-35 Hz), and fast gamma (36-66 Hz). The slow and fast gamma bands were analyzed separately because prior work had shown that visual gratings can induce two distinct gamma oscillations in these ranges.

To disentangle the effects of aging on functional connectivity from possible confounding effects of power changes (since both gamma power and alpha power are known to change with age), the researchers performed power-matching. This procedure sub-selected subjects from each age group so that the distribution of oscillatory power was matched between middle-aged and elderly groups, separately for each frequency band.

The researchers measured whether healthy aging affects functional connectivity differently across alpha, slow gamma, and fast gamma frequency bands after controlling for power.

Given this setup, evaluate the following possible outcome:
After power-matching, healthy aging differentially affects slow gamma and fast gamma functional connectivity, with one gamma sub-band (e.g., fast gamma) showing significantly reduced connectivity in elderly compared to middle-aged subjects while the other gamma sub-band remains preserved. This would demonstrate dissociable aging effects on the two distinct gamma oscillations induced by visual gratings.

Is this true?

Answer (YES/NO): NO